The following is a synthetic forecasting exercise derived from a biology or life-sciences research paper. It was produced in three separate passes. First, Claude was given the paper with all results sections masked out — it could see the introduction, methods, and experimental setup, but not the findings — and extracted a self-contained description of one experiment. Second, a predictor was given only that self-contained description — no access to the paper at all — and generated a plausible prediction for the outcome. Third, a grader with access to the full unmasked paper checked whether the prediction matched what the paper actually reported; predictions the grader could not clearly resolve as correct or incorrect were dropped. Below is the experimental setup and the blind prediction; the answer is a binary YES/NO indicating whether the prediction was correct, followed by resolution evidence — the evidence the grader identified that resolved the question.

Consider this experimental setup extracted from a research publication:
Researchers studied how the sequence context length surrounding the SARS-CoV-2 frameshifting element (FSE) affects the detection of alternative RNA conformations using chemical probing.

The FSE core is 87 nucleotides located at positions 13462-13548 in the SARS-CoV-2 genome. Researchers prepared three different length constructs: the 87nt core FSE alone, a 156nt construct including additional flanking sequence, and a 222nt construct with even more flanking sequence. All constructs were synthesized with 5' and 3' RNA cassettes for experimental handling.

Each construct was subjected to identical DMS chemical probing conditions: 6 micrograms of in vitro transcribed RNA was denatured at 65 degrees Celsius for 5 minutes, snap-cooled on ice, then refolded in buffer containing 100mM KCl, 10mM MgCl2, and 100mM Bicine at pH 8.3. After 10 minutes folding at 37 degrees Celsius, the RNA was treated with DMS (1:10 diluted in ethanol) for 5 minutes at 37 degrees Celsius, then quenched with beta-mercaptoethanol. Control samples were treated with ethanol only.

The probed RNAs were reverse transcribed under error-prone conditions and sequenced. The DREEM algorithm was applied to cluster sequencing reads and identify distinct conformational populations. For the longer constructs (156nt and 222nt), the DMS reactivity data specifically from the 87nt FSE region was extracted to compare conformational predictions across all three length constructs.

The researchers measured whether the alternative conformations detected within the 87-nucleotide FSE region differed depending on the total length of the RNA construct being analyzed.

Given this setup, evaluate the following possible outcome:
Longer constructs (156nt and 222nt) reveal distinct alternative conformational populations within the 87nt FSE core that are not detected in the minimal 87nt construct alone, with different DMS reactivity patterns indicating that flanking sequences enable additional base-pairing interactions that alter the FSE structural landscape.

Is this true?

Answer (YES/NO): YES